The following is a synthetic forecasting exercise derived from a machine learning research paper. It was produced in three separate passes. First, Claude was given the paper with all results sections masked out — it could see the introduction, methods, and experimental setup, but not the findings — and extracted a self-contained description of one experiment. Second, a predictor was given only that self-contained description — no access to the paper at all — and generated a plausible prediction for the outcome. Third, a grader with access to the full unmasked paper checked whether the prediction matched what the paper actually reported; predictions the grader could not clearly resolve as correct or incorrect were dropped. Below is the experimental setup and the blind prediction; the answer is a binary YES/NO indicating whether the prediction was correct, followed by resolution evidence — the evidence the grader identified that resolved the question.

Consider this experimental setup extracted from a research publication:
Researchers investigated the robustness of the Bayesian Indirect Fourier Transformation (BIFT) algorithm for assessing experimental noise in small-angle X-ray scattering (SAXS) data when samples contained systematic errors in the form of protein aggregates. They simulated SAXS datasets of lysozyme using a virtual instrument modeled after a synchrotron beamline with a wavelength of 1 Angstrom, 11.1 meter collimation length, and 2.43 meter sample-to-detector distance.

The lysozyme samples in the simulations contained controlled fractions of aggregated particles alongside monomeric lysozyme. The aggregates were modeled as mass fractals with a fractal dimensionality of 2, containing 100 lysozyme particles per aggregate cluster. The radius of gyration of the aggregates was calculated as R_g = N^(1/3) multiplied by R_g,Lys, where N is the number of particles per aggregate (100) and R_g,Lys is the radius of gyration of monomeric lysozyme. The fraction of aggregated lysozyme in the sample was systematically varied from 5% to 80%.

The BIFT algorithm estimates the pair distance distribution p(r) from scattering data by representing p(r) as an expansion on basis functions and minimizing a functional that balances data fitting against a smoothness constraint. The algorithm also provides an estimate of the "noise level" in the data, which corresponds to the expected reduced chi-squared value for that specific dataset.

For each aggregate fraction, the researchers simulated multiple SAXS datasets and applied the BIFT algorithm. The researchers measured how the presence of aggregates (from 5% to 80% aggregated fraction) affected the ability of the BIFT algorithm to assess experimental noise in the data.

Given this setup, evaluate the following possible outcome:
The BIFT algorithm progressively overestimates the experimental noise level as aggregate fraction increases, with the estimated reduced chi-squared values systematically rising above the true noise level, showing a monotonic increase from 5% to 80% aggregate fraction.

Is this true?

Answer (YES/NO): NO